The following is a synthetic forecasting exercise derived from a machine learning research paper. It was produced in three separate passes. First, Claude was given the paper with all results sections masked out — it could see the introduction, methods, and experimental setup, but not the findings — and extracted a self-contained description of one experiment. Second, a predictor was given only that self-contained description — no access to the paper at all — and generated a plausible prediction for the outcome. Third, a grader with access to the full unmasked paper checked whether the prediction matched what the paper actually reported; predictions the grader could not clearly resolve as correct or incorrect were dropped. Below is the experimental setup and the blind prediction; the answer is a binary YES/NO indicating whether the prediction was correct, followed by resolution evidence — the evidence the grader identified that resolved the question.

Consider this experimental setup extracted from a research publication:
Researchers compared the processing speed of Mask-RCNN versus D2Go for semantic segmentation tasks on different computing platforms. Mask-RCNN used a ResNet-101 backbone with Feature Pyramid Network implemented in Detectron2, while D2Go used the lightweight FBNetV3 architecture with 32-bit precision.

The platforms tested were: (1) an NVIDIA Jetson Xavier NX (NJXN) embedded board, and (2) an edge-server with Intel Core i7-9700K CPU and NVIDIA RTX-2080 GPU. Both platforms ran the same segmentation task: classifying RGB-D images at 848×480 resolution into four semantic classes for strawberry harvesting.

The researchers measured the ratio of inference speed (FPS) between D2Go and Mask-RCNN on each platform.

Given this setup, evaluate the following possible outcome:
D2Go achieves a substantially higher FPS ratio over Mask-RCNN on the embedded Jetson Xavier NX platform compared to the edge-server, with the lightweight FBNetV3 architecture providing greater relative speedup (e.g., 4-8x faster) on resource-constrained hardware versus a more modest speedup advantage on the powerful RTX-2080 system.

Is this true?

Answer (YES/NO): YES